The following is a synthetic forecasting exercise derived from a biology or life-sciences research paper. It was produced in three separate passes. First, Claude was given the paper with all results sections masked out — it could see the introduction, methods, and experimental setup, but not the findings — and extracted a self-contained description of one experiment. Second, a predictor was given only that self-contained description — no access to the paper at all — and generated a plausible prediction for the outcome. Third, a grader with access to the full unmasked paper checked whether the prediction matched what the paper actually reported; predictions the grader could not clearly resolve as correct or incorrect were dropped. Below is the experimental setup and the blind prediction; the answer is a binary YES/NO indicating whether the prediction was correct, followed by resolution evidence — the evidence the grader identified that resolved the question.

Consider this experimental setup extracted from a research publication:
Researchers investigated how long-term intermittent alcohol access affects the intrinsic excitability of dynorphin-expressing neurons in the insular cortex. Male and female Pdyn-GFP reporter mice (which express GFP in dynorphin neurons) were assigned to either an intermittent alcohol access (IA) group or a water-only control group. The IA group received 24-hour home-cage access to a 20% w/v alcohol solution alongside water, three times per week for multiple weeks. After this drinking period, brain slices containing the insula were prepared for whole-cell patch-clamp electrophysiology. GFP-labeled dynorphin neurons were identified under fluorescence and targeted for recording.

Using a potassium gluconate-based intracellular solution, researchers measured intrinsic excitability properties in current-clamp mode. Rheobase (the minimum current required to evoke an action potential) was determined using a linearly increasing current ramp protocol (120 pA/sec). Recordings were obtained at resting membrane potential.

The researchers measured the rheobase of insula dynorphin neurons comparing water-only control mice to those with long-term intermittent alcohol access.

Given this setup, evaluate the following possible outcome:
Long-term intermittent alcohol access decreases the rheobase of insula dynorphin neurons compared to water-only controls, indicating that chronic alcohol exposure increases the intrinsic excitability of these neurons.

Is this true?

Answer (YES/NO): NO